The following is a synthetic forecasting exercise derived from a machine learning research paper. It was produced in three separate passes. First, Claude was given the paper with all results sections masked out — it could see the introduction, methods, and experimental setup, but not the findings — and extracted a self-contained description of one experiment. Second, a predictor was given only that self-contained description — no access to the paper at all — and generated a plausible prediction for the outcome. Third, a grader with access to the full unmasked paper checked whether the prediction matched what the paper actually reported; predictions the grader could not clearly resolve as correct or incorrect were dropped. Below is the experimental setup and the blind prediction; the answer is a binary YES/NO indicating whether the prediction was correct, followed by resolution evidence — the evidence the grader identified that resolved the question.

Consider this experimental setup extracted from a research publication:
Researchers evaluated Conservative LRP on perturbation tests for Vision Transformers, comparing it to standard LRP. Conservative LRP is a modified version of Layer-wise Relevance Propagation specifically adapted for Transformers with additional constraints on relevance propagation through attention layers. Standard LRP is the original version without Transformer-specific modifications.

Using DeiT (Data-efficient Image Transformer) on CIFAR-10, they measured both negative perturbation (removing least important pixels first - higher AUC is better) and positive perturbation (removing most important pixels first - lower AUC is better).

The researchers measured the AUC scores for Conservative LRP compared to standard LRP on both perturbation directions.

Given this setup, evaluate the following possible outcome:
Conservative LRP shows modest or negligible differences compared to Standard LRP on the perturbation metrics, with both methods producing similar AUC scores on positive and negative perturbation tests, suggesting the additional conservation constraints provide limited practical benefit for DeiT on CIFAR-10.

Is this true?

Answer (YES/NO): NO